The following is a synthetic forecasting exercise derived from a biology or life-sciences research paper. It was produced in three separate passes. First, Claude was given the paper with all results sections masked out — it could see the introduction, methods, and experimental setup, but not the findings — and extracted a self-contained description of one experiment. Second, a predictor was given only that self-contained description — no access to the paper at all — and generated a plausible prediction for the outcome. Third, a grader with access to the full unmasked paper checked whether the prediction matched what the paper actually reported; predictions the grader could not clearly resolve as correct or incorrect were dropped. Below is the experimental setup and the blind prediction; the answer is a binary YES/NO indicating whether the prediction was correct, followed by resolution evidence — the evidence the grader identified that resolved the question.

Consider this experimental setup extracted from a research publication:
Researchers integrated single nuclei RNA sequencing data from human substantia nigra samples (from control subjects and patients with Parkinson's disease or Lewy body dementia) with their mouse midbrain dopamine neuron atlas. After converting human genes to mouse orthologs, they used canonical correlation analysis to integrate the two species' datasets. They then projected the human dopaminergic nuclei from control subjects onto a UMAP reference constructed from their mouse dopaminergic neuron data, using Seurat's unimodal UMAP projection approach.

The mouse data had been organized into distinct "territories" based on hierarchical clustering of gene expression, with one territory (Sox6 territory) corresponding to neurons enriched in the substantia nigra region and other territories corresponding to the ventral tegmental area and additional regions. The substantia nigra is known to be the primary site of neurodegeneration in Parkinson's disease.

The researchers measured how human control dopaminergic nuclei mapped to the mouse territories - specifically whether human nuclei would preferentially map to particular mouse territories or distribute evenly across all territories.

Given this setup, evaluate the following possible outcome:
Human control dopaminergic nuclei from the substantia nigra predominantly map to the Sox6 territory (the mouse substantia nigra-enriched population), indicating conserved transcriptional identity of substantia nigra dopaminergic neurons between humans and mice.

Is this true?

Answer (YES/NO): YES